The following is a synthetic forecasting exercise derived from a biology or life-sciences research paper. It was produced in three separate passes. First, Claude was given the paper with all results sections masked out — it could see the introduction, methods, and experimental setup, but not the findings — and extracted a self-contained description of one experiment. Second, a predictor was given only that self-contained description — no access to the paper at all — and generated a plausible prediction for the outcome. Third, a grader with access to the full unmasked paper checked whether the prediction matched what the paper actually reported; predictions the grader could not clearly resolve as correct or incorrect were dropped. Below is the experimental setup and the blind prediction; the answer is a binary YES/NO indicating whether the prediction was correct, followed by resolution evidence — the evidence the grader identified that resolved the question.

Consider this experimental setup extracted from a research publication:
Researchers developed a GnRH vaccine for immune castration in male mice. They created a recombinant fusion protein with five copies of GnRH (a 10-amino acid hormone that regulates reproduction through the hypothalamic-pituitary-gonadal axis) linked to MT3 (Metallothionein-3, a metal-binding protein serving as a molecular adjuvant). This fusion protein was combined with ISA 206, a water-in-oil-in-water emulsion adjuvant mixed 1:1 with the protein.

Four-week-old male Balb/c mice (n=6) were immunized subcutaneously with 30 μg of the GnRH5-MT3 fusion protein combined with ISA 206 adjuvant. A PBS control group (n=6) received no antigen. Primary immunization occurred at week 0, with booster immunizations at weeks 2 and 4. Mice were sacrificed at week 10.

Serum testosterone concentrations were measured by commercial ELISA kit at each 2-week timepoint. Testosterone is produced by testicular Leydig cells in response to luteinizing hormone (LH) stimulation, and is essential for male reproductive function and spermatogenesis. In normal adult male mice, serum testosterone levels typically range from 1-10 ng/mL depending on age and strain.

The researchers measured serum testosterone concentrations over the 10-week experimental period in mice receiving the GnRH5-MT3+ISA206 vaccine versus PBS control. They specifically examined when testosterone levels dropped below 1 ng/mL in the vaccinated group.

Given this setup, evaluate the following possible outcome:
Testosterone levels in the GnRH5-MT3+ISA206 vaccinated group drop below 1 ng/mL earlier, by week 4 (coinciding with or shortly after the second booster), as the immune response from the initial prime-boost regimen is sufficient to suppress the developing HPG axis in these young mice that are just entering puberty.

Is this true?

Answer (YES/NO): YES